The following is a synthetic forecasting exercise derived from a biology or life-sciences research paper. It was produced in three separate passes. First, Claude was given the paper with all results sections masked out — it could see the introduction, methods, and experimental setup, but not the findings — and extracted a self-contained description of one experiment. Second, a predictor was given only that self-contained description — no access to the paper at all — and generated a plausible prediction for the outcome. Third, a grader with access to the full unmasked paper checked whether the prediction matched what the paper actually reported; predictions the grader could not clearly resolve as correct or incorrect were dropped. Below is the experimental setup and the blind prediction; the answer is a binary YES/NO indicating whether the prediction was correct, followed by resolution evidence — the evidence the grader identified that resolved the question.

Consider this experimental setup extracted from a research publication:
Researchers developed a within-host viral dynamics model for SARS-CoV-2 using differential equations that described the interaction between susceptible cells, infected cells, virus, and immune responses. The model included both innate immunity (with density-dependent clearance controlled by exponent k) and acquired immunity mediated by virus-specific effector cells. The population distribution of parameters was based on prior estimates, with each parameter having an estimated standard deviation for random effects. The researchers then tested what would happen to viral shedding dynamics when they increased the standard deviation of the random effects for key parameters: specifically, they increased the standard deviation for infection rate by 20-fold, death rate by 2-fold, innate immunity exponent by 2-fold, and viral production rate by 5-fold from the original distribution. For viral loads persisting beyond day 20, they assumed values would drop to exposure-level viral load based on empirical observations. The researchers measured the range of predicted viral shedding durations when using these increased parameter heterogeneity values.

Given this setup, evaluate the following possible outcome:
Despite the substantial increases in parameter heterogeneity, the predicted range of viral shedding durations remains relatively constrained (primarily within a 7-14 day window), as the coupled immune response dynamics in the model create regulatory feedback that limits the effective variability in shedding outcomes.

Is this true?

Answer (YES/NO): NO